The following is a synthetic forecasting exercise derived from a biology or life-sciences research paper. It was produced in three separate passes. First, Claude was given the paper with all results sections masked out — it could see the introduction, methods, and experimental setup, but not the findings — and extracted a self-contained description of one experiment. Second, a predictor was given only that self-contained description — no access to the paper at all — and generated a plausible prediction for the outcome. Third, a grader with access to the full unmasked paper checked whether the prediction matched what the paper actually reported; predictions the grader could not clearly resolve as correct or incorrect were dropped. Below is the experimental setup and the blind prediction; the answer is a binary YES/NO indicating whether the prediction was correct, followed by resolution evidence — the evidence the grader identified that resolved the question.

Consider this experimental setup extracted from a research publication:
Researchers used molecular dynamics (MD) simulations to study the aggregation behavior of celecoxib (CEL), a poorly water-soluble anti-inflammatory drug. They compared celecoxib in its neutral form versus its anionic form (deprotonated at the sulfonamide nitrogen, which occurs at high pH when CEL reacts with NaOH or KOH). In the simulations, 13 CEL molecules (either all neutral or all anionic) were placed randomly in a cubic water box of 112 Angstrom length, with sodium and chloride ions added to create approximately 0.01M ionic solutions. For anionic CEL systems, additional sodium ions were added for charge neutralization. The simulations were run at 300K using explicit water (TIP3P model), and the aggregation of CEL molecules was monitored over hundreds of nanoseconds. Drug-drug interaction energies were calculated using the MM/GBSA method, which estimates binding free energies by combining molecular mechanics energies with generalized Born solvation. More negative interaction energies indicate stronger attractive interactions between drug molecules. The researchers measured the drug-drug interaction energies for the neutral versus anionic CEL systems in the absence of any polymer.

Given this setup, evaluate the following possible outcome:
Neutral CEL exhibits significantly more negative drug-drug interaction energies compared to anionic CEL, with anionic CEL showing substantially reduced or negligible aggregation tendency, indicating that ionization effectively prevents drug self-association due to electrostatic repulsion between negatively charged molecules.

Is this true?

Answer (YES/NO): YES